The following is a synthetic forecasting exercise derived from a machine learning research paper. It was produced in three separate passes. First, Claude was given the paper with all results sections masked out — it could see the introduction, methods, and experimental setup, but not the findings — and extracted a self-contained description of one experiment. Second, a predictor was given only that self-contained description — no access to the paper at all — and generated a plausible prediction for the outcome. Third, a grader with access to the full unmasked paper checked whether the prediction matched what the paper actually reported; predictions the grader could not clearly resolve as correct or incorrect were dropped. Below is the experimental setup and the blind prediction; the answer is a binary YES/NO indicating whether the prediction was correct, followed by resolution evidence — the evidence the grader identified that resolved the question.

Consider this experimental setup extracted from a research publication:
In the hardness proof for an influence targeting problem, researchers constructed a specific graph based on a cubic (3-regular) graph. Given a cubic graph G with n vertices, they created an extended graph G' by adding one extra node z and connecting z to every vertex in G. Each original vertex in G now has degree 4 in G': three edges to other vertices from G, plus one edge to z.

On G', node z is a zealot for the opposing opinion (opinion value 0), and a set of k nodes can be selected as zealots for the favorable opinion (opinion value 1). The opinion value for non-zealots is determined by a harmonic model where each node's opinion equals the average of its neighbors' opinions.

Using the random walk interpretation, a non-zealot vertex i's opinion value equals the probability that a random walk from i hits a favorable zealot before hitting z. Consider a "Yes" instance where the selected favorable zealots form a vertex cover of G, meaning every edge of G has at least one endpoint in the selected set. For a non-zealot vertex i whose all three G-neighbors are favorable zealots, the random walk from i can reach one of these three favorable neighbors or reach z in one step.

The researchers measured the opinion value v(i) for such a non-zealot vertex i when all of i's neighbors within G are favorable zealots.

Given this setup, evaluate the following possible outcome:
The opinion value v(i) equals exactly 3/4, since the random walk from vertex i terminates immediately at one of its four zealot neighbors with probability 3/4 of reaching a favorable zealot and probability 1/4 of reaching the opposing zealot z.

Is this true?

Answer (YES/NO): YES